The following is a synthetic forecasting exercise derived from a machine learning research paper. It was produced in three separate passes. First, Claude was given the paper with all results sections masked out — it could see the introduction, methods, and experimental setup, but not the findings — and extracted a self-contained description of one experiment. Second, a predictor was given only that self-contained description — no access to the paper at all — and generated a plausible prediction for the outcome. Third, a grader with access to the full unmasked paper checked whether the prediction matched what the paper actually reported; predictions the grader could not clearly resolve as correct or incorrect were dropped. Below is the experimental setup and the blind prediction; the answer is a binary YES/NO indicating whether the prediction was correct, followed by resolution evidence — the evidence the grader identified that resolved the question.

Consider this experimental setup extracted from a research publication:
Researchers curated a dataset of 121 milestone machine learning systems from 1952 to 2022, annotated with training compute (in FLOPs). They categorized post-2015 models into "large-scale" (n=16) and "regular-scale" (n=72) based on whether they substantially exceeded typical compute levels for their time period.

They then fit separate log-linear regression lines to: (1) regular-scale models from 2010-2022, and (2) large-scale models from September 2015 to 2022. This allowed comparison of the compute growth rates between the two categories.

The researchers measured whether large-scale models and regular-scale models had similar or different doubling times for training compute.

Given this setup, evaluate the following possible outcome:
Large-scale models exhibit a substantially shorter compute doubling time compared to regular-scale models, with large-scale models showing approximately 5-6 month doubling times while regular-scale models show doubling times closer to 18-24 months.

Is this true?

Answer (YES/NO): NO